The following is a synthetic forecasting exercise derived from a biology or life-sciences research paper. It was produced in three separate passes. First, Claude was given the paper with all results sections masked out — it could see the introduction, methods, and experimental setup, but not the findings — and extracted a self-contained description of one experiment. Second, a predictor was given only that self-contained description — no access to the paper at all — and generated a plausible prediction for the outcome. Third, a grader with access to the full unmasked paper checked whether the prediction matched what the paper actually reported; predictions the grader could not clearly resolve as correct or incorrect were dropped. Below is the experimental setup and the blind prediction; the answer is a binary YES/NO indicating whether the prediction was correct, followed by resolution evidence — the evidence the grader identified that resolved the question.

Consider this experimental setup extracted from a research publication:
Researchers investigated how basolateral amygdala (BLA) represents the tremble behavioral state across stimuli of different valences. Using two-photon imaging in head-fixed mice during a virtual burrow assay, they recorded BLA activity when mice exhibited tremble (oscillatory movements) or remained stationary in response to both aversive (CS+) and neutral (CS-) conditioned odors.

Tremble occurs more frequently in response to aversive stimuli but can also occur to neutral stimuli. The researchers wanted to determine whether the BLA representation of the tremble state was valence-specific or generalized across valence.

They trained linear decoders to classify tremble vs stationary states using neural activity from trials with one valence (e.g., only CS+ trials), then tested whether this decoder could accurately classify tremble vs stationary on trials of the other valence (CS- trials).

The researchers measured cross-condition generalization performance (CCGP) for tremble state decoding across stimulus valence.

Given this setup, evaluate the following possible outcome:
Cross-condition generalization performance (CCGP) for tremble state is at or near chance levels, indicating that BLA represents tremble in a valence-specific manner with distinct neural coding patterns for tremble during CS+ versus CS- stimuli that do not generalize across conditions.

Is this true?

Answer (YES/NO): NO